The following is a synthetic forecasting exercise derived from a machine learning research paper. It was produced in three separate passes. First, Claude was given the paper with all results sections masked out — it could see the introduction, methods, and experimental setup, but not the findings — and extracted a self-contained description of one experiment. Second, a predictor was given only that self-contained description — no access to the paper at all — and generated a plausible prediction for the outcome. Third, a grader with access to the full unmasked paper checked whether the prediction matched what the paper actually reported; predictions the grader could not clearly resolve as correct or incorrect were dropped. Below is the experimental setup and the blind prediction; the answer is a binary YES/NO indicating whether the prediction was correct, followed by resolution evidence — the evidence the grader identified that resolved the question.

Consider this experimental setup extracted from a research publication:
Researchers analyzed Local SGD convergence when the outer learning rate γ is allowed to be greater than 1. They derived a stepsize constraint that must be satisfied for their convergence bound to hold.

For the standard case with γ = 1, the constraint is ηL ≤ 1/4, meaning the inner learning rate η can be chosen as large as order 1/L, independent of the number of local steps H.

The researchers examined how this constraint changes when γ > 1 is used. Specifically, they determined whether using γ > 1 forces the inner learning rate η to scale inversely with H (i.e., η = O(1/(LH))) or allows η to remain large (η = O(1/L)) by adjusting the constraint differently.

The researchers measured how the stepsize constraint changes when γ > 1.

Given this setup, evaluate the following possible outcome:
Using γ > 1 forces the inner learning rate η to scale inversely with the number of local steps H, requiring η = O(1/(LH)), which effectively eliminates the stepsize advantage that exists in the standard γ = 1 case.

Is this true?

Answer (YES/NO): NO